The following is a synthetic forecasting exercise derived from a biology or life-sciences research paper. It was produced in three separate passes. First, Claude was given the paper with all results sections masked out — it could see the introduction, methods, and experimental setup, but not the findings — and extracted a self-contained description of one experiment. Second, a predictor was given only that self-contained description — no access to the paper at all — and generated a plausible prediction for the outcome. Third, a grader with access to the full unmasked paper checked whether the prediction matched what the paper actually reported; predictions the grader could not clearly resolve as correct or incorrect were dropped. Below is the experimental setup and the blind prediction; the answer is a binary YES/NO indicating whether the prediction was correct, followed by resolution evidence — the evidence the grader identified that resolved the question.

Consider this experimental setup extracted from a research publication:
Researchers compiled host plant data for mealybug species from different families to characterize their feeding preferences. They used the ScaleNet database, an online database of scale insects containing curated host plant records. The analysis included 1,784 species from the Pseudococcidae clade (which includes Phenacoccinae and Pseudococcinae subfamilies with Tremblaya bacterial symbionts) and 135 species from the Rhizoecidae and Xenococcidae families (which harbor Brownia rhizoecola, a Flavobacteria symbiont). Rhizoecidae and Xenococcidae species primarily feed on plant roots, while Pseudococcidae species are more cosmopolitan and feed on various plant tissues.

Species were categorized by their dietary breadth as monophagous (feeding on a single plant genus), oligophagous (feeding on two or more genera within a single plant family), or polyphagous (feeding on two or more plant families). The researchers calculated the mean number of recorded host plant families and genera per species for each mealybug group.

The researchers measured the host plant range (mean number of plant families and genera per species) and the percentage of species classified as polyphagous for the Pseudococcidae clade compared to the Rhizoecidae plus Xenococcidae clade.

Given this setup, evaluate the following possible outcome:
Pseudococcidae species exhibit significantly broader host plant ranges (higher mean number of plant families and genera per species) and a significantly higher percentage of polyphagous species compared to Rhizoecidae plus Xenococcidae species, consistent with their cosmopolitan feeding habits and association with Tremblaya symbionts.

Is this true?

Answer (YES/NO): NO